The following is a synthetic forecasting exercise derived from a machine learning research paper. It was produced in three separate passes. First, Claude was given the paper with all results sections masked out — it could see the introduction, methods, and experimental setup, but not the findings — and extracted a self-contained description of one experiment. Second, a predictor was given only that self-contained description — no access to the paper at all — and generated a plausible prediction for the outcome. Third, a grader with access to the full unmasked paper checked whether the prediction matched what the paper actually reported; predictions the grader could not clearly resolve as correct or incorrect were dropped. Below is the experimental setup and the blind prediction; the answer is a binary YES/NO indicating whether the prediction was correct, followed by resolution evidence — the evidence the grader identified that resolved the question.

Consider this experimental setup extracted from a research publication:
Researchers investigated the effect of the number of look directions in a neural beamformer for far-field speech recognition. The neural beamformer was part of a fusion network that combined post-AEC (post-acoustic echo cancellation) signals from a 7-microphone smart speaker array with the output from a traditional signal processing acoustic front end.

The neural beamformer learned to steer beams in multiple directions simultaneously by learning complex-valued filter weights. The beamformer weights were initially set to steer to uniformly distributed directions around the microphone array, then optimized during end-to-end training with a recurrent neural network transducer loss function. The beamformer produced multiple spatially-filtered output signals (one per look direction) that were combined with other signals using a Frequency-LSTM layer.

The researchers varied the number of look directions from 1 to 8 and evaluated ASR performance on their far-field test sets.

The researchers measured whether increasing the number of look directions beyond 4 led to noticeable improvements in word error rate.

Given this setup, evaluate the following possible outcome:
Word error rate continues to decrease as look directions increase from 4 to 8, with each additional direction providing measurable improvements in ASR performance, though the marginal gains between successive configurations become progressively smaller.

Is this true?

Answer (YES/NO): NO